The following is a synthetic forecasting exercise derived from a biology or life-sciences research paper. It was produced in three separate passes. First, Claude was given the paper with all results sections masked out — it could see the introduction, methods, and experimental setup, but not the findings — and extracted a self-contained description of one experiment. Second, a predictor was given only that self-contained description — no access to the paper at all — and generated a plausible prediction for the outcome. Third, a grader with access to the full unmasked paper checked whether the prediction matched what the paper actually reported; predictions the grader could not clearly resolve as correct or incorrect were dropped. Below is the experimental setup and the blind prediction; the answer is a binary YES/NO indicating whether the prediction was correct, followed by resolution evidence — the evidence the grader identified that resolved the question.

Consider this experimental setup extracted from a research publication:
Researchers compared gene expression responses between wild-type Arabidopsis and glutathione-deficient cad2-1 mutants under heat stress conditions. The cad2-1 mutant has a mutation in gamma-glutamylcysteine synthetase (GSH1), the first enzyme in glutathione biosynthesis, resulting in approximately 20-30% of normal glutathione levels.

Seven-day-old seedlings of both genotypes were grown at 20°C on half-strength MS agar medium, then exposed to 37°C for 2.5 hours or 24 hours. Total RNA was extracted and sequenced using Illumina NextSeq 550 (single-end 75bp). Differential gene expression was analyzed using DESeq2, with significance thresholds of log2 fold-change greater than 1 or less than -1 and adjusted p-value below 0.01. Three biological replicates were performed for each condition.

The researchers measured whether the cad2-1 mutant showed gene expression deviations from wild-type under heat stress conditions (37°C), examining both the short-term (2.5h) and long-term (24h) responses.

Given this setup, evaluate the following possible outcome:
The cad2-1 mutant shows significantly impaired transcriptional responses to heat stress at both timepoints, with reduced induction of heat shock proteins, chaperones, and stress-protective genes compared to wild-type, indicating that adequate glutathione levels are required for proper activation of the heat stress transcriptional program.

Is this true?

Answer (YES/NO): NO